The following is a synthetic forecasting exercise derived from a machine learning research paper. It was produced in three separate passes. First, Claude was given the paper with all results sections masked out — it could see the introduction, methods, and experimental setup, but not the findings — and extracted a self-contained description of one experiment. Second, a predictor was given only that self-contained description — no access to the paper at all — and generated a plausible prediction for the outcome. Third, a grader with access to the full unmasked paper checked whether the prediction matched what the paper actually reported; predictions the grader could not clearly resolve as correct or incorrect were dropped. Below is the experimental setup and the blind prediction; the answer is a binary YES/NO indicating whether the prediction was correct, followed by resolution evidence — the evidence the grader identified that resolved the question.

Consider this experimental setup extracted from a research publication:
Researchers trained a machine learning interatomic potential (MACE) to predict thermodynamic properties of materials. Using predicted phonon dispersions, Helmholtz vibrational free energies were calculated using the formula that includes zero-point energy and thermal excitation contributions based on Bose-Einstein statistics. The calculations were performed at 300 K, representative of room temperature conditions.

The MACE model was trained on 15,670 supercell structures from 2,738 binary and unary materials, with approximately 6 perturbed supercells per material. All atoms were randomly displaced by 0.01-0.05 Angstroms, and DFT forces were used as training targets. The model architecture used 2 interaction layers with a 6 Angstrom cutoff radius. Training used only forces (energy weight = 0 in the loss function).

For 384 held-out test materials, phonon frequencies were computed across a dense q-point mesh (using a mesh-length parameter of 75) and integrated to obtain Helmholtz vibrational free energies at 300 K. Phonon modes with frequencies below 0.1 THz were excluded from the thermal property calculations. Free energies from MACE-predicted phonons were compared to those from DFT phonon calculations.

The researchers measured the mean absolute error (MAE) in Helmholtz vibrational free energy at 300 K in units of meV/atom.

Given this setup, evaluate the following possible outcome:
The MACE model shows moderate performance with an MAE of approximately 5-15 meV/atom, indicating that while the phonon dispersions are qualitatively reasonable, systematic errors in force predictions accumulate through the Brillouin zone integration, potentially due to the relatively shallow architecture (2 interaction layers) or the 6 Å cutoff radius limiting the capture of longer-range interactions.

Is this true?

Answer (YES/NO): NO